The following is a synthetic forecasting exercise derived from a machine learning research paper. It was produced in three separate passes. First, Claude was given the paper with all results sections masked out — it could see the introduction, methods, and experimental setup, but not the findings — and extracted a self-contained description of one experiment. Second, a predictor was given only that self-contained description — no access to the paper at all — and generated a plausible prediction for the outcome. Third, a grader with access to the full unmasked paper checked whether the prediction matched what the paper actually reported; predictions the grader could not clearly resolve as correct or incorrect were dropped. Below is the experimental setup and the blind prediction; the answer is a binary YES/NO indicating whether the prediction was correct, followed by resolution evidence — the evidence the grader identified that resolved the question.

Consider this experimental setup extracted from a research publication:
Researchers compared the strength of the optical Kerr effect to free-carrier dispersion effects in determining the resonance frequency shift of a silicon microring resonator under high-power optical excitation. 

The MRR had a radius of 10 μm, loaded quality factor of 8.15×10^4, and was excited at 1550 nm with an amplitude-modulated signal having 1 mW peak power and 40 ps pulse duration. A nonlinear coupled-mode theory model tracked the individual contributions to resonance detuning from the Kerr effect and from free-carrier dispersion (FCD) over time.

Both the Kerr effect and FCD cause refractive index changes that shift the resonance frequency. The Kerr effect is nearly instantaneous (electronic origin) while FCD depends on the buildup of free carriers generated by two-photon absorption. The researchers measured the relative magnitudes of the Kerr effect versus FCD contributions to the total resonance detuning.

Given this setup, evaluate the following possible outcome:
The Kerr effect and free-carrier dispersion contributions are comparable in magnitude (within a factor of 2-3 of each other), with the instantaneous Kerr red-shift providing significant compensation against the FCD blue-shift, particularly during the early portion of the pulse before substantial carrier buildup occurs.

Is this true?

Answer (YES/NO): NO